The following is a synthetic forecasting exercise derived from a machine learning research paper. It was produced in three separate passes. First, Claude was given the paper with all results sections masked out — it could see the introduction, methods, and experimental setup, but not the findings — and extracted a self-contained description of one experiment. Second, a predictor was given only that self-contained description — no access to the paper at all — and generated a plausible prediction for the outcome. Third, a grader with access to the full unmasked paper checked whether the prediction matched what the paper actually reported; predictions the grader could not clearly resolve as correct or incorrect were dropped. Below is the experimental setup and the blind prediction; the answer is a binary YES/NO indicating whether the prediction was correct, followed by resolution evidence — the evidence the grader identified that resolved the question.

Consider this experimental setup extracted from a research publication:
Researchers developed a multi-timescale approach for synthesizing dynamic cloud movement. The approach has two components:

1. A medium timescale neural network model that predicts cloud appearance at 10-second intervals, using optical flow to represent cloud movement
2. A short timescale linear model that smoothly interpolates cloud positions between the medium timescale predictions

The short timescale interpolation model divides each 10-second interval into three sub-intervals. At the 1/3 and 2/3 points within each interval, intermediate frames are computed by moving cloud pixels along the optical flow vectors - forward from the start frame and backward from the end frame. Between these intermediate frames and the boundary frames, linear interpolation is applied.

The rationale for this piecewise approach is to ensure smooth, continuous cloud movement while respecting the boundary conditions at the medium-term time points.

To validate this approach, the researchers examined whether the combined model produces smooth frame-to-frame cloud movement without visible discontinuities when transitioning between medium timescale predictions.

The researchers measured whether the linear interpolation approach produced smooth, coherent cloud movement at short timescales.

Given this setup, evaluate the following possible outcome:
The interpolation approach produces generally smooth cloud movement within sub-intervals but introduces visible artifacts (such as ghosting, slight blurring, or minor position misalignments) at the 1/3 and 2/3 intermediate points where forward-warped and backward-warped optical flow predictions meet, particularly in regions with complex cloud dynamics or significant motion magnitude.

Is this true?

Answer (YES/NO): NO